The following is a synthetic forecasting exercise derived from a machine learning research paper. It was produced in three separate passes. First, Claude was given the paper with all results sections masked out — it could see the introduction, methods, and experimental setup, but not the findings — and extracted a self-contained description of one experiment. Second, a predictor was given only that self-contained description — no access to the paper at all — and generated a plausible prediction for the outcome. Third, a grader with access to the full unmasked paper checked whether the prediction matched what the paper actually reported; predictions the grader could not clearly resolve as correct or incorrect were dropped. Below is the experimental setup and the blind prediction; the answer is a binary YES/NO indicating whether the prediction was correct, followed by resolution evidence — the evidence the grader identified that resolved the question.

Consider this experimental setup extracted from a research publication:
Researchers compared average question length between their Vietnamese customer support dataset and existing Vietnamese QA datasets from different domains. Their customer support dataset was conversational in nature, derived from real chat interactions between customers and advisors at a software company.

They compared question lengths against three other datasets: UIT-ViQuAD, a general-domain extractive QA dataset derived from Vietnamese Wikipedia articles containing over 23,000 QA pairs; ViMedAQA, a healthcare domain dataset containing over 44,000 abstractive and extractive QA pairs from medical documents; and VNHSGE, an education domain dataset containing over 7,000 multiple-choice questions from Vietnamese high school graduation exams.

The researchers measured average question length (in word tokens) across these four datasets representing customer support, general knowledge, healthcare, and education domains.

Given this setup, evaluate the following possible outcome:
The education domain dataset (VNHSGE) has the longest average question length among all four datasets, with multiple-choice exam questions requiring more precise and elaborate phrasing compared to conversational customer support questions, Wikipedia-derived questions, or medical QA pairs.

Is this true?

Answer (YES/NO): YES